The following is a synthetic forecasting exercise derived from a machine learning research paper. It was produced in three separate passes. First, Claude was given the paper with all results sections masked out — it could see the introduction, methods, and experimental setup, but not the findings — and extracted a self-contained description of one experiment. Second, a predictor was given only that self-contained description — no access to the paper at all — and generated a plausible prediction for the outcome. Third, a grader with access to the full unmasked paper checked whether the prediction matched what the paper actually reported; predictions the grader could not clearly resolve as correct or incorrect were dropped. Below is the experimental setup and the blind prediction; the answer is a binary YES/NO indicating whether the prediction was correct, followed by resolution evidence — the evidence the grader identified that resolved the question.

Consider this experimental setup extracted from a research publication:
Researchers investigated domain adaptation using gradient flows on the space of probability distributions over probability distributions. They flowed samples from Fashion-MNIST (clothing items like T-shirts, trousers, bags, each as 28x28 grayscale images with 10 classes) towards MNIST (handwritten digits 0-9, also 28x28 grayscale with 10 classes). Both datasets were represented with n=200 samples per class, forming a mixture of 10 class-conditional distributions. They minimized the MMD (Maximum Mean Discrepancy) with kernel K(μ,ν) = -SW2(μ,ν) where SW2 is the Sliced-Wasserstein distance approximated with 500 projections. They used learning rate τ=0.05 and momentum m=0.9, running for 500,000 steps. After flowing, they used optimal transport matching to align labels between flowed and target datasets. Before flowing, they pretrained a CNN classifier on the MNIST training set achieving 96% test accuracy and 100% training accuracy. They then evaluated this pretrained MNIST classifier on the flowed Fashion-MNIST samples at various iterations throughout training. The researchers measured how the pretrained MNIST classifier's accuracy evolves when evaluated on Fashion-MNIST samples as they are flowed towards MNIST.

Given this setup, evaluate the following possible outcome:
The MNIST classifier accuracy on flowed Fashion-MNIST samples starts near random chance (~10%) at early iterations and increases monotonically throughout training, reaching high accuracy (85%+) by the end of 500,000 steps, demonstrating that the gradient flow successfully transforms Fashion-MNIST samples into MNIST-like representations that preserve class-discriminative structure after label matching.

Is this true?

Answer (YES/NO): YES